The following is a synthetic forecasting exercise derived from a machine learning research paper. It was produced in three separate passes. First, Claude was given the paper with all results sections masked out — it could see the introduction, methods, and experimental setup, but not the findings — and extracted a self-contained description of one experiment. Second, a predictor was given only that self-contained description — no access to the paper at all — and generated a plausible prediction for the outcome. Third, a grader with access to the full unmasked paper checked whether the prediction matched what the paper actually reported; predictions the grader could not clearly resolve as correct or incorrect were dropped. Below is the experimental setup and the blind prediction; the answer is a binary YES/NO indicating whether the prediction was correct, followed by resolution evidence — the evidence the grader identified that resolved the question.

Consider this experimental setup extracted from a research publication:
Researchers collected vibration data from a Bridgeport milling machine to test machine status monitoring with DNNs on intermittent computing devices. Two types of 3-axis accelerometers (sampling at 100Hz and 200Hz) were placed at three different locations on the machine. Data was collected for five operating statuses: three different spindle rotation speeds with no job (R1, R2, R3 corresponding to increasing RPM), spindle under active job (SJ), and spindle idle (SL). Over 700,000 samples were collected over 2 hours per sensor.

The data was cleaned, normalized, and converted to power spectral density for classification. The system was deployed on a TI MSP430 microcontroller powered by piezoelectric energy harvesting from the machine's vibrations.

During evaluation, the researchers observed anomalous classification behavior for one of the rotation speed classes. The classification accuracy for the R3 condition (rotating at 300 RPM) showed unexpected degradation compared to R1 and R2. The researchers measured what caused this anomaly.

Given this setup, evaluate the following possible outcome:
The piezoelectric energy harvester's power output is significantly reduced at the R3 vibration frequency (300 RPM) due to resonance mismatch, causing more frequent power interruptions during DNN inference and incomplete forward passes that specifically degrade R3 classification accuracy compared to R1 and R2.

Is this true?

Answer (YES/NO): NO